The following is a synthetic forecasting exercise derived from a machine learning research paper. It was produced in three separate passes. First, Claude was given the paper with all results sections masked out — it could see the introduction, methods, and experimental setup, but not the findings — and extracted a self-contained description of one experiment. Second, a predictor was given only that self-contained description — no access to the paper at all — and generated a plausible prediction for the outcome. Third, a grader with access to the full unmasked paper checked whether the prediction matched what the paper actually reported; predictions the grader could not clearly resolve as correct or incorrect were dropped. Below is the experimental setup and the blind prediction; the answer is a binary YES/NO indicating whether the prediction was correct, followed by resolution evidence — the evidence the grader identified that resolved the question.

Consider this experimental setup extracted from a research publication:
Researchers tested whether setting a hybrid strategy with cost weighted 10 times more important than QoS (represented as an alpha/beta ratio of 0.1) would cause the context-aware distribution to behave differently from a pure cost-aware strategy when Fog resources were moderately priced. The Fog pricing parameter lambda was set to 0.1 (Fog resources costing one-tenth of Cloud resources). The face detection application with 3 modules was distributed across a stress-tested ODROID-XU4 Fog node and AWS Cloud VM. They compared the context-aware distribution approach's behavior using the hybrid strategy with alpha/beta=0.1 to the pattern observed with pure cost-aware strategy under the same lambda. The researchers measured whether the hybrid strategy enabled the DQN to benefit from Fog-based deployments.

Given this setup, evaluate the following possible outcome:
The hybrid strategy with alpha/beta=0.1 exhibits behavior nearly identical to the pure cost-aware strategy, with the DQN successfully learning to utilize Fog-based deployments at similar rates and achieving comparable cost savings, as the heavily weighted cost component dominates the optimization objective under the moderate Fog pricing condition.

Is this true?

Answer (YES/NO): NO